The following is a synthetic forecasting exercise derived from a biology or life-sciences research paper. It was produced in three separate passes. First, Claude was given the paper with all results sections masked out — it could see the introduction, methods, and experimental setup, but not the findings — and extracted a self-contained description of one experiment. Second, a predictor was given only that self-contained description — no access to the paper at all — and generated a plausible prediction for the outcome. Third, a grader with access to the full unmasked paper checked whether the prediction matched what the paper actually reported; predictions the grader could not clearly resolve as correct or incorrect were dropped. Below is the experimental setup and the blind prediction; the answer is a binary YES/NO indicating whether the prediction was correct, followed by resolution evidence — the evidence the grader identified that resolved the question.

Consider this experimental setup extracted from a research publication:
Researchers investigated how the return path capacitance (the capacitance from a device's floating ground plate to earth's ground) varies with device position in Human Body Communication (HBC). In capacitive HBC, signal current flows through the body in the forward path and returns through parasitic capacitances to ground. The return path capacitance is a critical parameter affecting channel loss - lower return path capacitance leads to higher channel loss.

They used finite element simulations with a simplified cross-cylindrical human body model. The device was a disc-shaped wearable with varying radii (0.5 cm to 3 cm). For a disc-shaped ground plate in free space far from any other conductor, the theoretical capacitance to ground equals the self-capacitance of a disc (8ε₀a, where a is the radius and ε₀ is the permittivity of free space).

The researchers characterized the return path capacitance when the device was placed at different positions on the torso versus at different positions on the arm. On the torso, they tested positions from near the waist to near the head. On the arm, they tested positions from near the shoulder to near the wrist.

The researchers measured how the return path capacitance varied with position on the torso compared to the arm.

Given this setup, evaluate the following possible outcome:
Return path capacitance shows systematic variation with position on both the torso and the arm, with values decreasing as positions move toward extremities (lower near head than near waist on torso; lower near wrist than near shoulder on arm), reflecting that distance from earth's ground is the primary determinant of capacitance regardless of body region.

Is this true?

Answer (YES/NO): NO